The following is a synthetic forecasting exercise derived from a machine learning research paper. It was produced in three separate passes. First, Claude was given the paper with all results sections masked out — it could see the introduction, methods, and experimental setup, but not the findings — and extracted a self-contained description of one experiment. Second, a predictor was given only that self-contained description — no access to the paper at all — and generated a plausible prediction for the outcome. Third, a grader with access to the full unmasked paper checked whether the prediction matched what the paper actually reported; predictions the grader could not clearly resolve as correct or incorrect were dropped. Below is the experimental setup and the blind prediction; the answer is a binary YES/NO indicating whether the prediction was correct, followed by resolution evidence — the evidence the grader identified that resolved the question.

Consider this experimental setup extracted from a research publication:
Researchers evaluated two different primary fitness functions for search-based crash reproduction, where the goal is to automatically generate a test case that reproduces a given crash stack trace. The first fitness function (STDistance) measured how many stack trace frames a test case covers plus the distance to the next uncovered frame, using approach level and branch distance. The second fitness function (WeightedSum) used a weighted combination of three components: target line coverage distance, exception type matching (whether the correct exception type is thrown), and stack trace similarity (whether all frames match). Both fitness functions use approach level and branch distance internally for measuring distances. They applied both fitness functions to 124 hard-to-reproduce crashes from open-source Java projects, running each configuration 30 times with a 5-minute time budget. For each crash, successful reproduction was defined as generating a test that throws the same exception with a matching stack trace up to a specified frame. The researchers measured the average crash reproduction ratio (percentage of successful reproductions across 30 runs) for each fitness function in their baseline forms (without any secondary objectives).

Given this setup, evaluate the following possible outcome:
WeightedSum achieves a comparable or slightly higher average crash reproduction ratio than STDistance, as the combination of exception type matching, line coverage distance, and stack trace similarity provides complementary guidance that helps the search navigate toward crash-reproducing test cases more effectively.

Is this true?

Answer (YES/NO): YES